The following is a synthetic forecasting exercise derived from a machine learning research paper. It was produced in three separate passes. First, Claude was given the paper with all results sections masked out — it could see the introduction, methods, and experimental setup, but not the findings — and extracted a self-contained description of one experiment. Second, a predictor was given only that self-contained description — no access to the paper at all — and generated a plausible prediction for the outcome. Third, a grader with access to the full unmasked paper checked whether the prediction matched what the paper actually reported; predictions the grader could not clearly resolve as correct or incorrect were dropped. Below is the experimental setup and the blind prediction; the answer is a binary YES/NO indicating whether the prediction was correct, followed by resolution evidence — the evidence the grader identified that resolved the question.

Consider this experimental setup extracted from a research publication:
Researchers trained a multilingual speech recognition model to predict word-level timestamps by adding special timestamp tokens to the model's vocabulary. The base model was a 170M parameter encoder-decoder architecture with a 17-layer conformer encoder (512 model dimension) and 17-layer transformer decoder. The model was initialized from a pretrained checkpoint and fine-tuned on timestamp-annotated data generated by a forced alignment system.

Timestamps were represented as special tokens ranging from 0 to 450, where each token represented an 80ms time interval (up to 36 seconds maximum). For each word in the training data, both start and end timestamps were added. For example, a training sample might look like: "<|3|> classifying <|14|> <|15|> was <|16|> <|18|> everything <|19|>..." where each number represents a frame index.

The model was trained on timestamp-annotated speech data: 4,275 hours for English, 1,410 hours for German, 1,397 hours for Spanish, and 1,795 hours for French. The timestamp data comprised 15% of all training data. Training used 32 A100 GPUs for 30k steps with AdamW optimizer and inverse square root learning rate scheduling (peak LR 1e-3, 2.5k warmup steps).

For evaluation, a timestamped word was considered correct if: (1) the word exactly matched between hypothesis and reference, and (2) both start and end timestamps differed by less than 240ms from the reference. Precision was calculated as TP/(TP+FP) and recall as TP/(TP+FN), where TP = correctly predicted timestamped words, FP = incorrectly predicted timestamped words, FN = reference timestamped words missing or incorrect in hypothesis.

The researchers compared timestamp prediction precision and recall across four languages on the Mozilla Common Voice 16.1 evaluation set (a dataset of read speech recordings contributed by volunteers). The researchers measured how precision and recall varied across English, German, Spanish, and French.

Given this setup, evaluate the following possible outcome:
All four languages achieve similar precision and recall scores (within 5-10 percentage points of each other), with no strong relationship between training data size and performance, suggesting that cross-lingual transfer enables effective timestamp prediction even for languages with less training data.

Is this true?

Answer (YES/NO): NO